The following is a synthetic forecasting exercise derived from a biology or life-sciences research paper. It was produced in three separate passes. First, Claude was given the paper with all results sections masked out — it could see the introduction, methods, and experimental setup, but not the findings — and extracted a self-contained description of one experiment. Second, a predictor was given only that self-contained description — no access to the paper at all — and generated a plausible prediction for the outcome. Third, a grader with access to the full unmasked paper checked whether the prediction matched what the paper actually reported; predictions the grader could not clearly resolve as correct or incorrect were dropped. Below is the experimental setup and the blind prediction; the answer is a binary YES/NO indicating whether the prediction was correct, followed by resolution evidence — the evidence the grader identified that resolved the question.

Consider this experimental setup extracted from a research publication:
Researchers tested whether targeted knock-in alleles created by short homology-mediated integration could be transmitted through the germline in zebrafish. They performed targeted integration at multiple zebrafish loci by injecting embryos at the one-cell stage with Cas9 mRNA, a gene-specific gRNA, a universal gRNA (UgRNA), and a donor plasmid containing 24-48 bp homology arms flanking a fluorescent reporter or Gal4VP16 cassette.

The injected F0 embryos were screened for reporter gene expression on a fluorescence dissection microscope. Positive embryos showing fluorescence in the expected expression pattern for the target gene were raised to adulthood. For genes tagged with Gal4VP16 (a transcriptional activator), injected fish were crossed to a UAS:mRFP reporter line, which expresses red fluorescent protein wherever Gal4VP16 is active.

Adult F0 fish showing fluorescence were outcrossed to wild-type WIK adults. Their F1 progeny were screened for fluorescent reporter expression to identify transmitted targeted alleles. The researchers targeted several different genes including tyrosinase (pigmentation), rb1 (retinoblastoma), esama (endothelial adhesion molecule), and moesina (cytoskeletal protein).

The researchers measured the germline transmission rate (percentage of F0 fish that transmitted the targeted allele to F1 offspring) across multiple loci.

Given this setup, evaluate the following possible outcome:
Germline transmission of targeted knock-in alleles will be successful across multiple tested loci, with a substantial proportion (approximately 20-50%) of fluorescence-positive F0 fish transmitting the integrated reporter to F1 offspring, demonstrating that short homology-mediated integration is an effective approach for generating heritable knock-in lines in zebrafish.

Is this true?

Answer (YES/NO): YES